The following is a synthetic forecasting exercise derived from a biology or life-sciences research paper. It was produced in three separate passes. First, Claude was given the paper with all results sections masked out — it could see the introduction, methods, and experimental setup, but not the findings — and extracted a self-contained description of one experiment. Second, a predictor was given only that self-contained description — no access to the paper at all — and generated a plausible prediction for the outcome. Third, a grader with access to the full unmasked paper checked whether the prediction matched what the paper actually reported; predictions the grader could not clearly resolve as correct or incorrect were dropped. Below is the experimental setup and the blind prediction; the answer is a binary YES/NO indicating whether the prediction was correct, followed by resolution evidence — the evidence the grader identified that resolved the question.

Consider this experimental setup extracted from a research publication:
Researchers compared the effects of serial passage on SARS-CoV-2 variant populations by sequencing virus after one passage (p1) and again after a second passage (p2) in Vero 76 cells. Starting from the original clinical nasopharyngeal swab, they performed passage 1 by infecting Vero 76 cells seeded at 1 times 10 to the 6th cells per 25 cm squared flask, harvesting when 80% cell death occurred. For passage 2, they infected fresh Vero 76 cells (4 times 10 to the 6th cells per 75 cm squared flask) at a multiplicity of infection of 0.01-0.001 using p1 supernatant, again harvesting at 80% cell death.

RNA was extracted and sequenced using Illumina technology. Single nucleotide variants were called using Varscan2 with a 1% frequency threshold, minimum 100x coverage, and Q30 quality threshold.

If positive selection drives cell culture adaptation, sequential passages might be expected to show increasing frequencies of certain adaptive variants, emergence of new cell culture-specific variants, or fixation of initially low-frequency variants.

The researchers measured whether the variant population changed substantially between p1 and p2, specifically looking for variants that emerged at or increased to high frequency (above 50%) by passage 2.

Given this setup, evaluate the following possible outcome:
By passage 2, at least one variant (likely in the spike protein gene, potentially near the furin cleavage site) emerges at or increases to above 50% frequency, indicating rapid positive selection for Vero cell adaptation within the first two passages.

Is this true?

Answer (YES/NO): NO